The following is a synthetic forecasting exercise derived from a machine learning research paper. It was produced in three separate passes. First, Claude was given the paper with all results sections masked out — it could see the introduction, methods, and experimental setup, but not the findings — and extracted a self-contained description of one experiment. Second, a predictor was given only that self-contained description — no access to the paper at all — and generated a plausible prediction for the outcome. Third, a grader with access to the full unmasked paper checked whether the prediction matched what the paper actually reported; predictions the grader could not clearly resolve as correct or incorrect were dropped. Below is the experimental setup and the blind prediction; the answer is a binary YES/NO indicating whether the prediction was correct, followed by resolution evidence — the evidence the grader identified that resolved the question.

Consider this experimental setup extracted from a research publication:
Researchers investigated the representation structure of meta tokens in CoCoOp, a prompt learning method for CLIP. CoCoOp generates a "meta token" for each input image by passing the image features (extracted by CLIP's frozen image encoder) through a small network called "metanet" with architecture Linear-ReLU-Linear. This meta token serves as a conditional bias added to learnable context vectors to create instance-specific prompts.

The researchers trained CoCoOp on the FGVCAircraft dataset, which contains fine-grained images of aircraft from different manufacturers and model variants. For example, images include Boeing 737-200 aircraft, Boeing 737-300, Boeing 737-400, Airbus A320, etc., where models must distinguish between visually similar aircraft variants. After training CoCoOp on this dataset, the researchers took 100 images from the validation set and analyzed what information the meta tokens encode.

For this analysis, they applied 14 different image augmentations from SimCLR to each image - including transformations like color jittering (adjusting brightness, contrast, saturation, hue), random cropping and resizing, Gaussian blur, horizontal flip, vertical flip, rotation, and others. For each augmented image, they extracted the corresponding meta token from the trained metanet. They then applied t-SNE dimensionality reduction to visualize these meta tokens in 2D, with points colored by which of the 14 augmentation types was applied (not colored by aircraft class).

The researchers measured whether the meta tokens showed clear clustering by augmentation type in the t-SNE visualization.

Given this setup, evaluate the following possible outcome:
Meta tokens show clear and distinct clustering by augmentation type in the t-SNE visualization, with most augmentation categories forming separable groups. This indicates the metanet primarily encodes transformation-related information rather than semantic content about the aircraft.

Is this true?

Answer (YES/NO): NO